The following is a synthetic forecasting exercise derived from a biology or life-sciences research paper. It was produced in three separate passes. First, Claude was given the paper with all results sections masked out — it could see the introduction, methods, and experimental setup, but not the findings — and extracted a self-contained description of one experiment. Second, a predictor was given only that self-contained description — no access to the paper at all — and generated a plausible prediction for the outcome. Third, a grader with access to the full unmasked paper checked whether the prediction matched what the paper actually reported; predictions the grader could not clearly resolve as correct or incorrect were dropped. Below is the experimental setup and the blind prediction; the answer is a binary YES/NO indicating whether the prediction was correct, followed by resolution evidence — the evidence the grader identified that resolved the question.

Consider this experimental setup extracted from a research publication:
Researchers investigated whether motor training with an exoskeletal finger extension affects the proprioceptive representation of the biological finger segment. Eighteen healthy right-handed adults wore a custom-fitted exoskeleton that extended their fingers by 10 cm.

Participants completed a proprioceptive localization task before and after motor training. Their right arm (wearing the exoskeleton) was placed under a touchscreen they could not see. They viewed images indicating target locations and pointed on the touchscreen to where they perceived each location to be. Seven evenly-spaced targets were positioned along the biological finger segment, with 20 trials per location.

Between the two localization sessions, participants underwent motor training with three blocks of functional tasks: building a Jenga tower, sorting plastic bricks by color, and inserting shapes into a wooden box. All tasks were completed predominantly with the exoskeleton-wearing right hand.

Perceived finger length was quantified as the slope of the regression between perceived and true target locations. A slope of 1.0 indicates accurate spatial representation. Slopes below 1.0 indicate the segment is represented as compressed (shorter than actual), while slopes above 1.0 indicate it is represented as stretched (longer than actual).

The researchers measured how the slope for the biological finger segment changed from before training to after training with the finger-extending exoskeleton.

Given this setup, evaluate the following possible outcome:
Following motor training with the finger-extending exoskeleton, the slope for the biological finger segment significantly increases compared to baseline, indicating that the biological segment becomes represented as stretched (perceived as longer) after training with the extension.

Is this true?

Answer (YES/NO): YES